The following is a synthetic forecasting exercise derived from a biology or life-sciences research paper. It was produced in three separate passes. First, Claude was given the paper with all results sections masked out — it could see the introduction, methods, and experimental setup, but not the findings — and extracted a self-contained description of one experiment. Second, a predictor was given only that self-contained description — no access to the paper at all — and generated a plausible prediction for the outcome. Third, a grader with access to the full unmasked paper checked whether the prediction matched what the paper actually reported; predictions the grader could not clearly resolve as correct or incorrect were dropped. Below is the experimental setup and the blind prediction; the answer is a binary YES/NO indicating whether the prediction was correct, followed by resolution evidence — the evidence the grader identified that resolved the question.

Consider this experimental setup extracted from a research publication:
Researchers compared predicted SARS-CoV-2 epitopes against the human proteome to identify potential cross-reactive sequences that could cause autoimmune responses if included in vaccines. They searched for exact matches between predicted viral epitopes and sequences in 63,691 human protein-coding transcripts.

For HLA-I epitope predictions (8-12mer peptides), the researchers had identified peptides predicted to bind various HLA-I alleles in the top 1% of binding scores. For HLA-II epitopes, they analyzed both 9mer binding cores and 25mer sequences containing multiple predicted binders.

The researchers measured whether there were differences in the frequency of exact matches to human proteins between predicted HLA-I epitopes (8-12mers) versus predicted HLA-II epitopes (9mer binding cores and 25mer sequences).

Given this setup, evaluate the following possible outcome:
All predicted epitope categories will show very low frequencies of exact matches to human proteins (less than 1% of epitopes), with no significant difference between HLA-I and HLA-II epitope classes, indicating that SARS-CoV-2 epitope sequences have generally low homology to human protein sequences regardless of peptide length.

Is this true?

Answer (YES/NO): NO